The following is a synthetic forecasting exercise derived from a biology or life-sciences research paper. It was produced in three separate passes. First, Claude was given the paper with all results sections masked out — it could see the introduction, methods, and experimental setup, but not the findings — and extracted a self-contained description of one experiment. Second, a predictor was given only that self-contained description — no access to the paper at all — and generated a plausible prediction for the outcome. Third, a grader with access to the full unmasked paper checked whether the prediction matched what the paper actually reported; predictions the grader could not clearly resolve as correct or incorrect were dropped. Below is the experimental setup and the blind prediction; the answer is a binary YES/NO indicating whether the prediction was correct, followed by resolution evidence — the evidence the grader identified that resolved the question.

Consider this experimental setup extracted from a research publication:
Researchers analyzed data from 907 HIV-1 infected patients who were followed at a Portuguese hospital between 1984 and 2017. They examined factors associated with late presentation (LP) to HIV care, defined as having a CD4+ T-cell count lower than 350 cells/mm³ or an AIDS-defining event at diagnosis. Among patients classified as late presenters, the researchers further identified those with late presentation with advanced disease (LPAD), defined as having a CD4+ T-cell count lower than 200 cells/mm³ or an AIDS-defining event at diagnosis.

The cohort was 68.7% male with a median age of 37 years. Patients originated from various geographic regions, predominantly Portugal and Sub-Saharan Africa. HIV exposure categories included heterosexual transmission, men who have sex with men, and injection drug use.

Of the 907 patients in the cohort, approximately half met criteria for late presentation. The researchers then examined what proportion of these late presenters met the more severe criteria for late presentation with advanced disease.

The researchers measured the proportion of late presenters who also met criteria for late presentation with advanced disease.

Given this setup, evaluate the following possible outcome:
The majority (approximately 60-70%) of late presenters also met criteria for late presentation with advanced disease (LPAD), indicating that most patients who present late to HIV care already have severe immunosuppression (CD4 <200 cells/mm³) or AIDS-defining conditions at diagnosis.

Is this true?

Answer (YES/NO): YES